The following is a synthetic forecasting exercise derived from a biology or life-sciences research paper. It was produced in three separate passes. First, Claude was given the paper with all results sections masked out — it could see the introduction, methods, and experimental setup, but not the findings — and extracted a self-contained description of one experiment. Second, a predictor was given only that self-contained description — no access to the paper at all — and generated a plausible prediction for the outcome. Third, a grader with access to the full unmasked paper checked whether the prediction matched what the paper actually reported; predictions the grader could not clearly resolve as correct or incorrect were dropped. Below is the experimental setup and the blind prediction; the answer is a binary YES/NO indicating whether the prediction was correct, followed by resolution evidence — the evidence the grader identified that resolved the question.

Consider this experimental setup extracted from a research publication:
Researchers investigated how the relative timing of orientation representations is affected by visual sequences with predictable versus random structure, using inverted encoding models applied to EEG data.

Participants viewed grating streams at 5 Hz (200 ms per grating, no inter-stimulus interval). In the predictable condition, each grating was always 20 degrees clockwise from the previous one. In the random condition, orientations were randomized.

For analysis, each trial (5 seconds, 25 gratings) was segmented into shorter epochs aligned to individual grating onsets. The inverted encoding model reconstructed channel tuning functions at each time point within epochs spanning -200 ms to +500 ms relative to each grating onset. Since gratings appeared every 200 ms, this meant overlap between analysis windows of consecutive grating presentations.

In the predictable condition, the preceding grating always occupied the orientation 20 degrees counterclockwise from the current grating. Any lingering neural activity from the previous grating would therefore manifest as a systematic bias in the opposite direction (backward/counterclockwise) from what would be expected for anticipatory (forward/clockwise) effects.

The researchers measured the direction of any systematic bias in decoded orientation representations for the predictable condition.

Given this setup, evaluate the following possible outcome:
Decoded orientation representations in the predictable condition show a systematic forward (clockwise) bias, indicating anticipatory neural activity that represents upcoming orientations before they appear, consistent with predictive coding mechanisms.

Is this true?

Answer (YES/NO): YES